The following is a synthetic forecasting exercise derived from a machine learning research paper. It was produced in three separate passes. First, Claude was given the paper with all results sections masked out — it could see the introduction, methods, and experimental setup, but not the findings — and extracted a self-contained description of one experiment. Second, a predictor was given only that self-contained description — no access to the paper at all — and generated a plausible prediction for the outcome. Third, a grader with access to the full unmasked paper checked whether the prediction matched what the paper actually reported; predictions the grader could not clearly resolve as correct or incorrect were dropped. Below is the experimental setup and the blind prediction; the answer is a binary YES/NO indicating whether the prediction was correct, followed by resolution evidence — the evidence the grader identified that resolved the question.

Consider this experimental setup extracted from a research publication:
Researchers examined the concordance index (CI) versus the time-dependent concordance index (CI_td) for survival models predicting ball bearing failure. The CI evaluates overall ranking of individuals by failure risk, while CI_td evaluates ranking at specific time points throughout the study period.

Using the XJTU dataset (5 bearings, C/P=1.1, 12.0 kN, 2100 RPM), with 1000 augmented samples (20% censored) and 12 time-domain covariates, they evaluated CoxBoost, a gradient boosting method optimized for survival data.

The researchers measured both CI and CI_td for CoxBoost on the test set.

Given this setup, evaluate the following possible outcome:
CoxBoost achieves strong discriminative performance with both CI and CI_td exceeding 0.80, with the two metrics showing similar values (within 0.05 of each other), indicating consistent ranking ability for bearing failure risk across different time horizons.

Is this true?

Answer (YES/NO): NO